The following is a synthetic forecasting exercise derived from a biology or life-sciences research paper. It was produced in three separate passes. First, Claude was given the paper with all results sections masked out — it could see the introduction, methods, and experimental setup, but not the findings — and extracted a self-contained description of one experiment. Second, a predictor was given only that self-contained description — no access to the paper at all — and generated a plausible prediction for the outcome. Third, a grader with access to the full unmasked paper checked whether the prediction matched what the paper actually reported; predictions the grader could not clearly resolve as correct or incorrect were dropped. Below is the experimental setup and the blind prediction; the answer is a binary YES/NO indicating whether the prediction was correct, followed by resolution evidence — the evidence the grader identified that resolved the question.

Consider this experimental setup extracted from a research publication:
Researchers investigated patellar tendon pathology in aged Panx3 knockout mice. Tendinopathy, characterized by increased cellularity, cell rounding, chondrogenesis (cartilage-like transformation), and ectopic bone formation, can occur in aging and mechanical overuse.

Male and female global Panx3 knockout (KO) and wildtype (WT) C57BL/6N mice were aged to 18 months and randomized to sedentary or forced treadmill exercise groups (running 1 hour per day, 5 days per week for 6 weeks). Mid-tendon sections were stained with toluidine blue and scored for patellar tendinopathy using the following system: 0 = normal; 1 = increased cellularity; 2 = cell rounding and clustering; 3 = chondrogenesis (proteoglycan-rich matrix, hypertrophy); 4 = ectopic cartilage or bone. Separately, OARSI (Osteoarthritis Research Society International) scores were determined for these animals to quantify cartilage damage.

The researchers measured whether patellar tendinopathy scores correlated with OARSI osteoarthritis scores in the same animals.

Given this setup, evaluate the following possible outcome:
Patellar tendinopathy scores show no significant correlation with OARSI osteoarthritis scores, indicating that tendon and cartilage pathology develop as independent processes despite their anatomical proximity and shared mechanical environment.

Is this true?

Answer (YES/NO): NO